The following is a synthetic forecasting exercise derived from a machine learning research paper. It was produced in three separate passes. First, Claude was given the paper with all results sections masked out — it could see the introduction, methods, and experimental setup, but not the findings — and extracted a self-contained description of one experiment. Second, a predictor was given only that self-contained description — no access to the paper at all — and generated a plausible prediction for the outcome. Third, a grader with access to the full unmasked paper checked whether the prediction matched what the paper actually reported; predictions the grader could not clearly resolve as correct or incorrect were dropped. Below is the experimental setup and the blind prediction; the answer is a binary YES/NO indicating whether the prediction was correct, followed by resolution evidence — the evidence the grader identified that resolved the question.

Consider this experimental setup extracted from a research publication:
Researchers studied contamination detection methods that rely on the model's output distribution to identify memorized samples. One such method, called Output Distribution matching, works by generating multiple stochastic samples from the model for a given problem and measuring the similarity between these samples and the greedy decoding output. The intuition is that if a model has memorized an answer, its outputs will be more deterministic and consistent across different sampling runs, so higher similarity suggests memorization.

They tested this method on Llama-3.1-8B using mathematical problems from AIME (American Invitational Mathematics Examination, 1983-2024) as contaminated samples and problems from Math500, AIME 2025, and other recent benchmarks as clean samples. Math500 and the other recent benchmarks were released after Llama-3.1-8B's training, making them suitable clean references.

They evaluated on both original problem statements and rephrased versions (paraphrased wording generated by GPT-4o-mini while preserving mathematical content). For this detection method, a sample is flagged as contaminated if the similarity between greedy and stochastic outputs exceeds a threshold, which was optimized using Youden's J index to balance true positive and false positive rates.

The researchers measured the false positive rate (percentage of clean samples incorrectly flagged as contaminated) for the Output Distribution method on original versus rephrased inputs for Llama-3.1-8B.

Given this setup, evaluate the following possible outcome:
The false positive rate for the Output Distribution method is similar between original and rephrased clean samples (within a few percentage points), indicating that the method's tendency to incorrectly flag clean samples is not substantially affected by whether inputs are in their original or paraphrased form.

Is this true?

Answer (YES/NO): NO